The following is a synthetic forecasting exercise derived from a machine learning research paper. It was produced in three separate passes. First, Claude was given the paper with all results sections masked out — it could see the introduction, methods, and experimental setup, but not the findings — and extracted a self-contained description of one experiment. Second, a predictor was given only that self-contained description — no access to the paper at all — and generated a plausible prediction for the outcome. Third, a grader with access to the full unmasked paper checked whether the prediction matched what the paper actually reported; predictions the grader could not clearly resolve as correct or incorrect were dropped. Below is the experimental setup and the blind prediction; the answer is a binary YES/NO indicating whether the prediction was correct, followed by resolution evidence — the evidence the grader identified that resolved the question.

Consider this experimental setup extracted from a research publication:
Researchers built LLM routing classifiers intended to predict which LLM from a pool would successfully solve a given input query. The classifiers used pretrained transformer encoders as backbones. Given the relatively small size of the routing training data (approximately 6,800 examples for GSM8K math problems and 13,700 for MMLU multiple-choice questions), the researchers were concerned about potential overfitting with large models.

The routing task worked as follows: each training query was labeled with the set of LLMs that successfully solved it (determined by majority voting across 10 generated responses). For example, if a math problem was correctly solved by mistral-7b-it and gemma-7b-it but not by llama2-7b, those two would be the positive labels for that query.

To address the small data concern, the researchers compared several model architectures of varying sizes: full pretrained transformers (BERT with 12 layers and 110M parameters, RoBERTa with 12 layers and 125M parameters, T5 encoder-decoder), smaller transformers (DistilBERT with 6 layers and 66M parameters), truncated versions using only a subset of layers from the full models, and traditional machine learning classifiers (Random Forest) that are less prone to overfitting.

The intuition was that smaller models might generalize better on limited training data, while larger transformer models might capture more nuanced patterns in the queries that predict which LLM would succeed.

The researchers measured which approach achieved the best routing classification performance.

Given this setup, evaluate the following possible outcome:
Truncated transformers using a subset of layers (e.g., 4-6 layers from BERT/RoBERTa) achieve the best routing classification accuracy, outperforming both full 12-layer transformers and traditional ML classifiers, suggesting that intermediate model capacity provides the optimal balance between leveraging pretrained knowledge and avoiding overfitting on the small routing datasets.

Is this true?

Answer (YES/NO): NO